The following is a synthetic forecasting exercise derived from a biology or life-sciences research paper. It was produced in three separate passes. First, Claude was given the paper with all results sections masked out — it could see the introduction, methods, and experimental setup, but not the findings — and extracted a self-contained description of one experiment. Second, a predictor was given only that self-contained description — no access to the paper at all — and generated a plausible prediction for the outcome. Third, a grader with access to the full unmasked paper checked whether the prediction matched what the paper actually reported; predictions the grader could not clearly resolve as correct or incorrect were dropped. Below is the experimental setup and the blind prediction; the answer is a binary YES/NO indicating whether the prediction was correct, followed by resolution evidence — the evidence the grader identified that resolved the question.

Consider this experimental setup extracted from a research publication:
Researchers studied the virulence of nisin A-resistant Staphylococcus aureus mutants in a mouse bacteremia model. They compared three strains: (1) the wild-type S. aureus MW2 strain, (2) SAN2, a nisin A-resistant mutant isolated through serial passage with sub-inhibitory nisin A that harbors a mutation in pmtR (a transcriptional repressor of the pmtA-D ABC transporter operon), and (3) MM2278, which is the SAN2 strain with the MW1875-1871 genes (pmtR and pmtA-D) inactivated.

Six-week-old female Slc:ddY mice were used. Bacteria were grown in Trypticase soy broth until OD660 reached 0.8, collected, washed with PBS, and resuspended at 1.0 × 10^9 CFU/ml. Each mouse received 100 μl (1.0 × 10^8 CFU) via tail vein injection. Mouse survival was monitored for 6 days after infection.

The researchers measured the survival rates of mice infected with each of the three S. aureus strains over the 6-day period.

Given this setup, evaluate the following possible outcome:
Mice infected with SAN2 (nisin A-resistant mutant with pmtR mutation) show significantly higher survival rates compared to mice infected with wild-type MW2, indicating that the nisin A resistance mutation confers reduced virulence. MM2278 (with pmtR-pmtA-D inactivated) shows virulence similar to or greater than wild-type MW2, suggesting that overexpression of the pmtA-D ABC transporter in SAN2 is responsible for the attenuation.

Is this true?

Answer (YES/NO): NO